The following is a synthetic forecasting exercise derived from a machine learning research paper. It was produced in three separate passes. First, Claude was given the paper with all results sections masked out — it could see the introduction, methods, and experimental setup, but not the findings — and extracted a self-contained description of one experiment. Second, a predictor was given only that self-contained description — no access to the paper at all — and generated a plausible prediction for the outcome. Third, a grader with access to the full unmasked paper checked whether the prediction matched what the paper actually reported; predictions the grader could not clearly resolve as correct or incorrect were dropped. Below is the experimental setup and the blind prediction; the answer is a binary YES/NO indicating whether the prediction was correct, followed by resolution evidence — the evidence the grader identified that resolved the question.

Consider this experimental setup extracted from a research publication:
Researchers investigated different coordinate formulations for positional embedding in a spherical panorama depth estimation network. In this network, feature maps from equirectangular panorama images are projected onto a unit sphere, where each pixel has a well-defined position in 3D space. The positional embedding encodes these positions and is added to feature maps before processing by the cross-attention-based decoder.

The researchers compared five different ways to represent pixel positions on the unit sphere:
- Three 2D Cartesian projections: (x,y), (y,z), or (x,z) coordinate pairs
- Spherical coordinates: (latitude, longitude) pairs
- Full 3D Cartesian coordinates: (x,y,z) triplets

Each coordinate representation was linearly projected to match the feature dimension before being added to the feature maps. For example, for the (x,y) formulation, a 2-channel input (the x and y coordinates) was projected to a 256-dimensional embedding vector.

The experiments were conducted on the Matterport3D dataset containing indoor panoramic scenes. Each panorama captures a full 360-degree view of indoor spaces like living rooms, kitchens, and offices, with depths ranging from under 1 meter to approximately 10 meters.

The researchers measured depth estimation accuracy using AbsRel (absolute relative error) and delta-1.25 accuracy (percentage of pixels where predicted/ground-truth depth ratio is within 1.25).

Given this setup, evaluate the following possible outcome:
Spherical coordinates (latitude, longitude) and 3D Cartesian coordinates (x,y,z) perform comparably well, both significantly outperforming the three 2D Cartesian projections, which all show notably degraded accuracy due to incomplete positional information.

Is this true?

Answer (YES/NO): NO